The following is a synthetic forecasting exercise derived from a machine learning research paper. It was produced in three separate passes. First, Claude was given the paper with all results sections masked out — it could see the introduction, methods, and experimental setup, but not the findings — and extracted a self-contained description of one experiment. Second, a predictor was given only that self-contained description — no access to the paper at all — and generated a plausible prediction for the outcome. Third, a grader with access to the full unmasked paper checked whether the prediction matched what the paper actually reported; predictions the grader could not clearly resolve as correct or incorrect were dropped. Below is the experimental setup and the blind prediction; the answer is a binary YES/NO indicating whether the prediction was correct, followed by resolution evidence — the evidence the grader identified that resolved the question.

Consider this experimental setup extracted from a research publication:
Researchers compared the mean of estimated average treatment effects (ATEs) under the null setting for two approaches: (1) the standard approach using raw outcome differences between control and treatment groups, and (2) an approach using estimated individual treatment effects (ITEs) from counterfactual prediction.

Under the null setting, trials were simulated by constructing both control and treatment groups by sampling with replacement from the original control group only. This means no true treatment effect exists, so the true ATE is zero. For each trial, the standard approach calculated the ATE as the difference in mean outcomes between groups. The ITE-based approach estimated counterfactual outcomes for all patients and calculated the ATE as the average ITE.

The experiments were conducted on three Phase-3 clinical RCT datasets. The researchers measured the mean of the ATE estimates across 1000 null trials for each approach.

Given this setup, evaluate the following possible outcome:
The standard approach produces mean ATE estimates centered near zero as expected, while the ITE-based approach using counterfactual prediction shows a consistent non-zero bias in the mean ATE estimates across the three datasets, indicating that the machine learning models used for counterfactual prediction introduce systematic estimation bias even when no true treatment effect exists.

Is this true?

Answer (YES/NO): NO